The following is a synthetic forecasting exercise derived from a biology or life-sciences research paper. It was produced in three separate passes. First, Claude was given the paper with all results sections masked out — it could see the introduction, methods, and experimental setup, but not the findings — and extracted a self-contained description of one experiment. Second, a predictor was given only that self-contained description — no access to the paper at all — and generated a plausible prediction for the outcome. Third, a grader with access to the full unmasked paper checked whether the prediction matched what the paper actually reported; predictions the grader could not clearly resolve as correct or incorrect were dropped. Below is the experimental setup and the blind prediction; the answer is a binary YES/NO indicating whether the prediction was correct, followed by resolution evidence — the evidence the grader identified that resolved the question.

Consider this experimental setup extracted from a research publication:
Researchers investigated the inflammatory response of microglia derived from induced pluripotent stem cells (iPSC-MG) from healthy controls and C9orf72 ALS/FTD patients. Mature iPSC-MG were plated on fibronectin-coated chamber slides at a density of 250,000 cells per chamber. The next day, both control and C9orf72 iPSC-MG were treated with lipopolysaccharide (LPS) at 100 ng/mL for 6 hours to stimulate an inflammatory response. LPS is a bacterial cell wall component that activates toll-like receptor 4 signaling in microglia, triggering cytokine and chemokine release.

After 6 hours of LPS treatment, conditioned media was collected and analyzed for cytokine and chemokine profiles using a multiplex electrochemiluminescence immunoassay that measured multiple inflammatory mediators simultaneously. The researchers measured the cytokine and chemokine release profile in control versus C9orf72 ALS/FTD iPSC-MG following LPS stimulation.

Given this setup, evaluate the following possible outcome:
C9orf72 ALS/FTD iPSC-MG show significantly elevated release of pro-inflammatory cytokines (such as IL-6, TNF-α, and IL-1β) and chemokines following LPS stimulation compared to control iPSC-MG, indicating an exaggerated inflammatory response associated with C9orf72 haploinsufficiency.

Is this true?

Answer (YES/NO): YES